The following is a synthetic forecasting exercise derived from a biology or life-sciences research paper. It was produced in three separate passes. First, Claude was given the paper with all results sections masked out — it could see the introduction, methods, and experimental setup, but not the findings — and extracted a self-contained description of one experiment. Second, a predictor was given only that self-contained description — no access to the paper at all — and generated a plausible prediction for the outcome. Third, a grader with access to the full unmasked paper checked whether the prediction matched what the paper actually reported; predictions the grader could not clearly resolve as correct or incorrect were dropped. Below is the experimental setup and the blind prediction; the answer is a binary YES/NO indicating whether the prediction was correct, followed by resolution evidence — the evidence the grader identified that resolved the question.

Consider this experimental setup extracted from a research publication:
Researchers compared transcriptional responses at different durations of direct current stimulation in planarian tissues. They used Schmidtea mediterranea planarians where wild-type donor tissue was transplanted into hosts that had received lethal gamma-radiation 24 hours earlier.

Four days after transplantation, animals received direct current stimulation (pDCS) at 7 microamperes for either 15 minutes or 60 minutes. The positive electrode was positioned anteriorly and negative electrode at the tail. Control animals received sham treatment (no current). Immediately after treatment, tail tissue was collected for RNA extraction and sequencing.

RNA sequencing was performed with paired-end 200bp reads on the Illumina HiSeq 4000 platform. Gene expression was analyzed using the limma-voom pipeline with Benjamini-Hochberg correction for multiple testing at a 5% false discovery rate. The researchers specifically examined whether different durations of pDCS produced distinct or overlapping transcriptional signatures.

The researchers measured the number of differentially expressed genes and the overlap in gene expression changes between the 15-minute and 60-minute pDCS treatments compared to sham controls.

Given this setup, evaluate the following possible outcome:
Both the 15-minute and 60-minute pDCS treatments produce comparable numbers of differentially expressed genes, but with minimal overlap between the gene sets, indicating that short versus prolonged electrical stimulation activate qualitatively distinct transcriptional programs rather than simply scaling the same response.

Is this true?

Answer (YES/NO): NO